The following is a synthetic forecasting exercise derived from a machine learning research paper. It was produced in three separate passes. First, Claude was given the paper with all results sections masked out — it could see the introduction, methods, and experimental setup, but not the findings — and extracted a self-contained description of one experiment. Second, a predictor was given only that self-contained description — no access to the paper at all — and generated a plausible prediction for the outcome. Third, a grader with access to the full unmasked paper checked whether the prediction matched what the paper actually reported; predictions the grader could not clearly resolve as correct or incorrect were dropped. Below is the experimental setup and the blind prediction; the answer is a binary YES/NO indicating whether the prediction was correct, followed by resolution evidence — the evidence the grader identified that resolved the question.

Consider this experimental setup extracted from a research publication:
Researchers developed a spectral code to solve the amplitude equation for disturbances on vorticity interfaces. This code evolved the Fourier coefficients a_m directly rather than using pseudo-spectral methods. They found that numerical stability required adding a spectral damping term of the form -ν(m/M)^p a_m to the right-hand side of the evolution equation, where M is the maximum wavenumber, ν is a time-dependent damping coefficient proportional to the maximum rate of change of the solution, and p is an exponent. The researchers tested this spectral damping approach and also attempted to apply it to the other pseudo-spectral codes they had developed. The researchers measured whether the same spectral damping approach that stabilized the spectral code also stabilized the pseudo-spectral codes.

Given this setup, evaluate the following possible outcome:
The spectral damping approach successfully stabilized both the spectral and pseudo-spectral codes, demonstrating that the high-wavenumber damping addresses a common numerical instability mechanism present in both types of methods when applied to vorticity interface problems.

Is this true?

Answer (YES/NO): NO